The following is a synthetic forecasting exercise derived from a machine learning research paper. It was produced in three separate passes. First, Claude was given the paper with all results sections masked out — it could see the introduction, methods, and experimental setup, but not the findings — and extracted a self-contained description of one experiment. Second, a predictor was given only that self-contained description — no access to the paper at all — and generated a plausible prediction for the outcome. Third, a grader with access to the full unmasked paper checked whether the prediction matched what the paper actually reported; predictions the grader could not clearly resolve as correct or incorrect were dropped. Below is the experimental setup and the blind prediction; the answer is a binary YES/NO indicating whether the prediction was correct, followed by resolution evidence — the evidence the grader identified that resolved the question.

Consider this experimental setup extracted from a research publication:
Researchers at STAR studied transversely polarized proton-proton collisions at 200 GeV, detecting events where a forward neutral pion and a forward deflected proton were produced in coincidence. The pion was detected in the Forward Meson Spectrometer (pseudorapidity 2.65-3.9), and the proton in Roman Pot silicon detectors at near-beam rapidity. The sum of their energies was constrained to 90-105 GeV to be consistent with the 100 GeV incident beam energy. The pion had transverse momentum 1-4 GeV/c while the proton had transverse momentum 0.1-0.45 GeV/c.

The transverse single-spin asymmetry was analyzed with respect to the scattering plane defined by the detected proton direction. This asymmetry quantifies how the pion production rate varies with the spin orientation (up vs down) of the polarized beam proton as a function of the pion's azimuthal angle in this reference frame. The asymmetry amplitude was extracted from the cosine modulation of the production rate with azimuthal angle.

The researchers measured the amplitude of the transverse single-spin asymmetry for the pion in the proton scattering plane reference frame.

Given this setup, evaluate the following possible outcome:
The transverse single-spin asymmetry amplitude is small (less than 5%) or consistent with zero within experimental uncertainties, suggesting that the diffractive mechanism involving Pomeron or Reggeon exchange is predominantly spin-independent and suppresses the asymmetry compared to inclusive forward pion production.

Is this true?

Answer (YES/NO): NO